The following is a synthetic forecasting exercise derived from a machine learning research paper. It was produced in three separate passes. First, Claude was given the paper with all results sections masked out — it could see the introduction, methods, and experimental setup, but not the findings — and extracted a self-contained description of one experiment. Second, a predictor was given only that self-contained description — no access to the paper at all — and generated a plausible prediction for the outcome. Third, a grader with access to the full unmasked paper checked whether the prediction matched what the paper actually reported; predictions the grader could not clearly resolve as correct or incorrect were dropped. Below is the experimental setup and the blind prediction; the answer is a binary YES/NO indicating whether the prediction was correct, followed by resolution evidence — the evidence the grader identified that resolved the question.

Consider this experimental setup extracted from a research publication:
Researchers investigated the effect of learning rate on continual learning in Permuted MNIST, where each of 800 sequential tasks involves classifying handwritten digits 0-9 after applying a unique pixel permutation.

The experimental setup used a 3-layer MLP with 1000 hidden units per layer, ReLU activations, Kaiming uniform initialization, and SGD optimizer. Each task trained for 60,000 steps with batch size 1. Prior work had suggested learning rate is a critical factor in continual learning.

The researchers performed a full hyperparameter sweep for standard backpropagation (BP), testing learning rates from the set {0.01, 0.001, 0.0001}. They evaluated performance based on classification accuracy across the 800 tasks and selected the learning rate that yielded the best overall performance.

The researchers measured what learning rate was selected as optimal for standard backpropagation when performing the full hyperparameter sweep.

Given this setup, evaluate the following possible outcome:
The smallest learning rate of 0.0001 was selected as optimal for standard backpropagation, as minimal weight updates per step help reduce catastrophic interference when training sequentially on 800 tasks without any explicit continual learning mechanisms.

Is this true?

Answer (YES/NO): NO